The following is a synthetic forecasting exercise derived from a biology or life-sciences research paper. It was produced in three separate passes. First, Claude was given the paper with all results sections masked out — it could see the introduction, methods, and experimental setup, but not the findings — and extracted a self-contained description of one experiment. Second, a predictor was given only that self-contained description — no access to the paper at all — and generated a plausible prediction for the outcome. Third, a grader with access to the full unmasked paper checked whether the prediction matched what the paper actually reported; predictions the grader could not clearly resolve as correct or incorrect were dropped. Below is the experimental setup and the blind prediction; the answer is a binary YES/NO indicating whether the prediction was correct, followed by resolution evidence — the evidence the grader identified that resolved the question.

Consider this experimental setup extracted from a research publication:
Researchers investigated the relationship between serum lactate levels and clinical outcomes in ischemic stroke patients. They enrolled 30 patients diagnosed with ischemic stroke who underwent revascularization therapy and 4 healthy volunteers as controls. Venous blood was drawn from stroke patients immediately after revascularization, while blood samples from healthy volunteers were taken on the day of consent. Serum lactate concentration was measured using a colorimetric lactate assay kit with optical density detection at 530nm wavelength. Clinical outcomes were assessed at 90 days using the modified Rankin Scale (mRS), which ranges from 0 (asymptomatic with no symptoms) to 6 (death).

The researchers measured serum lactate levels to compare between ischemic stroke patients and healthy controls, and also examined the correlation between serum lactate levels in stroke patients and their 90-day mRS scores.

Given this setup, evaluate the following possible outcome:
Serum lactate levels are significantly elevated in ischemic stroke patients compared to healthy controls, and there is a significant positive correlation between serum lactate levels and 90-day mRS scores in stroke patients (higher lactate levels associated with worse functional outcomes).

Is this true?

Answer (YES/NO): NO